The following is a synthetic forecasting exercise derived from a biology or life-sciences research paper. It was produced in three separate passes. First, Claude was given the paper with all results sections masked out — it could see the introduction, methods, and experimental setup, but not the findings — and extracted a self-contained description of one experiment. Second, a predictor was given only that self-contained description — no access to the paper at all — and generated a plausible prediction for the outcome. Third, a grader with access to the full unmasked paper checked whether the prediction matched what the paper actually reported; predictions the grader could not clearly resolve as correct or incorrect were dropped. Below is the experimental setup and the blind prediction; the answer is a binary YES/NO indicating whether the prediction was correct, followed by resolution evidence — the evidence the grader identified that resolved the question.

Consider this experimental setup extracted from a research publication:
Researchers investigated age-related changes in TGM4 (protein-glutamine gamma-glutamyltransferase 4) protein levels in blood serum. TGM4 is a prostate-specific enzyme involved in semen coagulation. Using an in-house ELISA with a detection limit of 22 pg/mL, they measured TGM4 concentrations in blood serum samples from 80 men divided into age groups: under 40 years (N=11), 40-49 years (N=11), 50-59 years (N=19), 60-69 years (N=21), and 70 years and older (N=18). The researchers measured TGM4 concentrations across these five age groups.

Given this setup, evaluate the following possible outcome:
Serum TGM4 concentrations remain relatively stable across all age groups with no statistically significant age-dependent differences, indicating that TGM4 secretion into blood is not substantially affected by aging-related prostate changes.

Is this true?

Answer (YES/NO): NO